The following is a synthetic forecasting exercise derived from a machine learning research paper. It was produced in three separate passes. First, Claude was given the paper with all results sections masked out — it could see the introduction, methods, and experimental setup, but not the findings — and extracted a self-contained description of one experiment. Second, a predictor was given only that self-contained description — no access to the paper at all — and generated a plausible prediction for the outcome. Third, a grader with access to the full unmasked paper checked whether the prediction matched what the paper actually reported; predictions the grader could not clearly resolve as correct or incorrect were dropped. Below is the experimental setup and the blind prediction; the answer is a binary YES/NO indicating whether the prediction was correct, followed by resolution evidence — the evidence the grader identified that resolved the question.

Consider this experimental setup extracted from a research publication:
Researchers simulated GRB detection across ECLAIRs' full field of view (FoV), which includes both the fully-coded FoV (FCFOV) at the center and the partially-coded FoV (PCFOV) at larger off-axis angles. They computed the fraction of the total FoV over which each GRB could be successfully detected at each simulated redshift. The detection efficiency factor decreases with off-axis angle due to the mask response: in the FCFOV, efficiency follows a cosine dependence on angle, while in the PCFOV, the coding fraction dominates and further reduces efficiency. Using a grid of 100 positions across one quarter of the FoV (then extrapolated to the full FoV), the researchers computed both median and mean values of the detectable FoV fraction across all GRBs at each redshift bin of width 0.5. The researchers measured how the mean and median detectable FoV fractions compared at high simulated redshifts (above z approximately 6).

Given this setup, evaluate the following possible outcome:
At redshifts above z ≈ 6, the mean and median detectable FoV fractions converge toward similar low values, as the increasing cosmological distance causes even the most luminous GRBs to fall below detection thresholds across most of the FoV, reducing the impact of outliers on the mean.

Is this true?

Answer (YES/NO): NO